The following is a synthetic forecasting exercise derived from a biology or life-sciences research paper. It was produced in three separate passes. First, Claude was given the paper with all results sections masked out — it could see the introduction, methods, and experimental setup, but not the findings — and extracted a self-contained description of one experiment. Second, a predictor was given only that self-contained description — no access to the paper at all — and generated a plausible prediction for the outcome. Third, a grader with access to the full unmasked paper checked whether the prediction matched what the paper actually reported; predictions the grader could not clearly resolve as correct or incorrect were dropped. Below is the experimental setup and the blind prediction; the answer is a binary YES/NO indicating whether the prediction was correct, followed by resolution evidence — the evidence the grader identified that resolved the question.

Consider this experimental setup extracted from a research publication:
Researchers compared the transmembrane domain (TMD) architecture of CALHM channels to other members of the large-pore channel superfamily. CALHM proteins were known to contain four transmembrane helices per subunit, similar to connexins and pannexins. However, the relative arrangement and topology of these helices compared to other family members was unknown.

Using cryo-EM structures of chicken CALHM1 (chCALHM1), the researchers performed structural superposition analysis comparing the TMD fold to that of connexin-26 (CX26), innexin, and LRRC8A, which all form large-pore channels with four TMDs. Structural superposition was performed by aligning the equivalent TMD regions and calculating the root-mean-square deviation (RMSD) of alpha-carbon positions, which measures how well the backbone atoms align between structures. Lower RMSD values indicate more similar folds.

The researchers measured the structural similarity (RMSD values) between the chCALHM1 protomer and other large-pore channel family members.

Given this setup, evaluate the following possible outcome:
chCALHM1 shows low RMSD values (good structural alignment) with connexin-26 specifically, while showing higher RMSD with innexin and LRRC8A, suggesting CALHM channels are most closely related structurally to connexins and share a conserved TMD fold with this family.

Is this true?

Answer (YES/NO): NO